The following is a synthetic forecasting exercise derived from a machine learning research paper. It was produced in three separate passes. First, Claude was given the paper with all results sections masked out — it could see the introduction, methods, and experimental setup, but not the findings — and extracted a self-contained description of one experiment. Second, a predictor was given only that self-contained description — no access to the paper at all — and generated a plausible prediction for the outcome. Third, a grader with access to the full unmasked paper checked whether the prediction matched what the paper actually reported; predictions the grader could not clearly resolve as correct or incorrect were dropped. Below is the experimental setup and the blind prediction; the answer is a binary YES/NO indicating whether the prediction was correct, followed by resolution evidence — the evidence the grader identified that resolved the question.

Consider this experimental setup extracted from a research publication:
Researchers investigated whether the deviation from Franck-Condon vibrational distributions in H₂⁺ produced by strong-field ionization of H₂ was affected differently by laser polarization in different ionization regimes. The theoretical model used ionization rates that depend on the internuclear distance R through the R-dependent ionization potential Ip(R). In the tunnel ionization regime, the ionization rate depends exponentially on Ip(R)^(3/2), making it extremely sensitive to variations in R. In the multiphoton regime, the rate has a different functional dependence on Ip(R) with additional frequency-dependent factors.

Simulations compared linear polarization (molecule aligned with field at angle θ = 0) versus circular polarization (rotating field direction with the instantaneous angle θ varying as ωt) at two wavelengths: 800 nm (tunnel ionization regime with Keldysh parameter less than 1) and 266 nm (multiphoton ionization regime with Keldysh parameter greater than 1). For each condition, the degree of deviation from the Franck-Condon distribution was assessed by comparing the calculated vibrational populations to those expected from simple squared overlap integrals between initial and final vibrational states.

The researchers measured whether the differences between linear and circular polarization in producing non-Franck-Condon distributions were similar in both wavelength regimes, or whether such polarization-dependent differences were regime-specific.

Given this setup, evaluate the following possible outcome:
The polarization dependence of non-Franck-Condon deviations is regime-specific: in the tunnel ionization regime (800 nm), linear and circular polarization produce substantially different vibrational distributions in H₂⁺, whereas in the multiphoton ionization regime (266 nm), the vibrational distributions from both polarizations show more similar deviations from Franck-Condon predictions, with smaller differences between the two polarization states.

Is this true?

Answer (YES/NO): NO